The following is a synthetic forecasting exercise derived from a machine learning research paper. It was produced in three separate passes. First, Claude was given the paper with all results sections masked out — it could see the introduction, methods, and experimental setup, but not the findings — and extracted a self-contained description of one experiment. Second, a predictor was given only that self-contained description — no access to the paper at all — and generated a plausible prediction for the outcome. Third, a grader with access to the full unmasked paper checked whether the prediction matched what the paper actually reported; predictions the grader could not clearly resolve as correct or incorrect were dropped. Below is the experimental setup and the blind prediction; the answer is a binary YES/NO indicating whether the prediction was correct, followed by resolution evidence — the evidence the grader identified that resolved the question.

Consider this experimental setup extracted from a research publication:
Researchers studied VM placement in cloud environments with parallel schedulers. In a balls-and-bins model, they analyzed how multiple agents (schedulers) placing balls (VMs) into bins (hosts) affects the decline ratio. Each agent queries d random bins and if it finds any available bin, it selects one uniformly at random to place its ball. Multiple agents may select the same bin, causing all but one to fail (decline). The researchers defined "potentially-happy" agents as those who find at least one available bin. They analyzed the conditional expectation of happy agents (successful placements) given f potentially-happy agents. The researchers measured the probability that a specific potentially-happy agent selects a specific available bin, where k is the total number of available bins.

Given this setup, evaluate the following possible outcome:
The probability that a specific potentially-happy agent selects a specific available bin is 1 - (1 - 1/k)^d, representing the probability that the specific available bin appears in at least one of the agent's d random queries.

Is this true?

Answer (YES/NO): NO